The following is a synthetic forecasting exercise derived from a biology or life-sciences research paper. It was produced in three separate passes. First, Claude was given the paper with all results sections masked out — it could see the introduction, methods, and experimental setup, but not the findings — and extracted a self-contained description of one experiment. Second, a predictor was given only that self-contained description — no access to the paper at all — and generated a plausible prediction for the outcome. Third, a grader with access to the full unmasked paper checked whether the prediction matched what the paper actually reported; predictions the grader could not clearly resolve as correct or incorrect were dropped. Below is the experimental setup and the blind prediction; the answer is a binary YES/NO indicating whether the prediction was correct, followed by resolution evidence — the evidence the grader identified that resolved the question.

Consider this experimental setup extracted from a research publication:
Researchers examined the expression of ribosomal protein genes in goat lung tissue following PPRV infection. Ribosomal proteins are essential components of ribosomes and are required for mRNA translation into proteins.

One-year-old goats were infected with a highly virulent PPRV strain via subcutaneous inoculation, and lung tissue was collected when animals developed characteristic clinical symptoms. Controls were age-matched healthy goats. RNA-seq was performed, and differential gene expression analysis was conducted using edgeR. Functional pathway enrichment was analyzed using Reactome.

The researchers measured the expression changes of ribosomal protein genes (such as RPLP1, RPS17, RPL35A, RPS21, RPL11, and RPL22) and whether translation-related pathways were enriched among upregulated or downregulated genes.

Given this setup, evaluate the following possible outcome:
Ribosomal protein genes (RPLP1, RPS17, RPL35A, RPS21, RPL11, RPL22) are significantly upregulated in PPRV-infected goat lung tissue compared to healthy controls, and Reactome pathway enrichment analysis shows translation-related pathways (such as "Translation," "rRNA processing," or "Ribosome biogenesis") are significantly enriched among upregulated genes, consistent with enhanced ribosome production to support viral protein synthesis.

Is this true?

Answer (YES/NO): NO